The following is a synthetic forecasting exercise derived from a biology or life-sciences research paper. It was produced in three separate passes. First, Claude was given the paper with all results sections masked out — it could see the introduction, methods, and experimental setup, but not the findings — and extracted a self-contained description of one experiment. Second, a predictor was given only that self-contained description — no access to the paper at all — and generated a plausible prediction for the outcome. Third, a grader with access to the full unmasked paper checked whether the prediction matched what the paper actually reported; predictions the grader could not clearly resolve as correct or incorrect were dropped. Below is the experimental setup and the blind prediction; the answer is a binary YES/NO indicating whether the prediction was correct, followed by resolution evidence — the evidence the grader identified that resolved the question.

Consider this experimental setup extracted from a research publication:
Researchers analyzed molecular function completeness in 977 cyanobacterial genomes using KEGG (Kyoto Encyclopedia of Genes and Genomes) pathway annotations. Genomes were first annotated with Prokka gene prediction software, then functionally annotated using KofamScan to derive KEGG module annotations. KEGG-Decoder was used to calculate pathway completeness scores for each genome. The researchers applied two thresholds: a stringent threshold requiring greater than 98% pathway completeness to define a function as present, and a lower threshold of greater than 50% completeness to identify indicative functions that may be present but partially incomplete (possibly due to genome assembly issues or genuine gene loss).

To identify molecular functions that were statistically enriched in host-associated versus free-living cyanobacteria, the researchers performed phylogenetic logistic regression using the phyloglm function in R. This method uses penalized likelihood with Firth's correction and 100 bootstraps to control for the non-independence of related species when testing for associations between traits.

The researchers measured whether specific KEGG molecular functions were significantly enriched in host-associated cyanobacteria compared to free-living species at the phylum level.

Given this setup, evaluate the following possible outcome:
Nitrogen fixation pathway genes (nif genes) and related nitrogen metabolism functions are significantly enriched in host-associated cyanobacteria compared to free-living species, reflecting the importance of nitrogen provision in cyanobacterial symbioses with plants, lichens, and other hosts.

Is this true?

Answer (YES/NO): YES